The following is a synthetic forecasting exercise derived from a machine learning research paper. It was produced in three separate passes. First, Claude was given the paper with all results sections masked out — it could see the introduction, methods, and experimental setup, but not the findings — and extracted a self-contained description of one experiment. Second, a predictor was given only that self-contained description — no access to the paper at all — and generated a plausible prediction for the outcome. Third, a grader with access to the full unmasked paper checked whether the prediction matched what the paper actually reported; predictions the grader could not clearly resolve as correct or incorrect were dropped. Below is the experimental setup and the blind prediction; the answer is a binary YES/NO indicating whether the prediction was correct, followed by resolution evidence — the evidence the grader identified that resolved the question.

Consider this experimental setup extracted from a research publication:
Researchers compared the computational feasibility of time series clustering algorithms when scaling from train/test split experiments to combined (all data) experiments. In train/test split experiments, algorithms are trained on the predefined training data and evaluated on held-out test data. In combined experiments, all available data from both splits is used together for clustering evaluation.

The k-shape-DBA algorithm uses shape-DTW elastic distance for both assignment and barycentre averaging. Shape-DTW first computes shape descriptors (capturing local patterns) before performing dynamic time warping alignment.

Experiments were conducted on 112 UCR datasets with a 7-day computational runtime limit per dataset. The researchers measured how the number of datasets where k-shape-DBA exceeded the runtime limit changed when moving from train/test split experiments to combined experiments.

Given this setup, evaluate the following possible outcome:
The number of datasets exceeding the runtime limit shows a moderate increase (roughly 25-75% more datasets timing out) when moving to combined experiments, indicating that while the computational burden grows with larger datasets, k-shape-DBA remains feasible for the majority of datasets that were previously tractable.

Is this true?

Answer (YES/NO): NO